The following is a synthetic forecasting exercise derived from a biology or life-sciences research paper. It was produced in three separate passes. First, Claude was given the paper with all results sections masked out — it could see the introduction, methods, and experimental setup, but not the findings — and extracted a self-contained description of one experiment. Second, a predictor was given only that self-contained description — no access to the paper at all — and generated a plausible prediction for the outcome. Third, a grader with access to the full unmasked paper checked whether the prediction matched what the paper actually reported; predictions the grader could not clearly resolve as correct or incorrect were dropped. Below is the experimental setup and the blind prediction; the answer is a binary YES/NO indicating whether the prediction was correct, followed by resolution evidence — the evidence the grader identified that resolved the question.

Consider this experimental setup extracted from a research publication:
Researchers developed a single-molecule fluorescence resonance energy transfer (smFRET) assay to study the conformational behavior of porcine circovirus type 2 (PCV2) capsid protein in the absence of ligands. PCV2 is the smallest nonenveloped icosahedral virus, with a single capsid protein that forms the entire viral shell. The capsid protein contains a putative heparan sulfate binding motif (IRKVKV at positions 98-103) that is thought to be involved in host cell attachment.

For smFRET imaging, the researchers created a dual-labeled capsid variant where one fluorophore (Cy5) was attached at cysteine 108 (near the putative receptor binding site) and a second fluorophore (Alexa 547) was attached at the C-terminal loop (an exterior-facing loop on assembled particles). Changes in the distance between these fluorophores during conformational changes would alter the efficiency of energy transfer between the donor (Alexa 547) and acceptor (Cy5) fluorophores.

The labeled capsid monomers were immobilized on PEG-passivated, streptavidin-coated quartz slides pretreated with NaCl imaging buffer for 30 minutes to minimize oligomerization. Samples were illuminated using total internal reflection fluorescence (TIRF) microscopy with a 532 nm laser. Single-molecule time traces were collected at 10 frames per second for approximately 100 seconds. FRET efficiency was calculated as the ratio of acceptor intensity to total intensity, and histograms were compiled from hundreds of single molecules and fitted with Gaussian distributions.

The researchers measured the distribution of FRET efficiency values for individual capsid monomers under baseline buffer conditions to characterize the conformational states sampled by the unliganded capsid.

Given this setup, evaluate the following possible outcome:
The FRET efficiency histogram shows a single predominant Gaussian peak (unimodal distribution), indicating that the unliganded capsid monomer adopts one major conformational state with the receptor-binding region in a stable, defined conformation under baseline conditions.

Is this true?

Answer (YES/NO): NO